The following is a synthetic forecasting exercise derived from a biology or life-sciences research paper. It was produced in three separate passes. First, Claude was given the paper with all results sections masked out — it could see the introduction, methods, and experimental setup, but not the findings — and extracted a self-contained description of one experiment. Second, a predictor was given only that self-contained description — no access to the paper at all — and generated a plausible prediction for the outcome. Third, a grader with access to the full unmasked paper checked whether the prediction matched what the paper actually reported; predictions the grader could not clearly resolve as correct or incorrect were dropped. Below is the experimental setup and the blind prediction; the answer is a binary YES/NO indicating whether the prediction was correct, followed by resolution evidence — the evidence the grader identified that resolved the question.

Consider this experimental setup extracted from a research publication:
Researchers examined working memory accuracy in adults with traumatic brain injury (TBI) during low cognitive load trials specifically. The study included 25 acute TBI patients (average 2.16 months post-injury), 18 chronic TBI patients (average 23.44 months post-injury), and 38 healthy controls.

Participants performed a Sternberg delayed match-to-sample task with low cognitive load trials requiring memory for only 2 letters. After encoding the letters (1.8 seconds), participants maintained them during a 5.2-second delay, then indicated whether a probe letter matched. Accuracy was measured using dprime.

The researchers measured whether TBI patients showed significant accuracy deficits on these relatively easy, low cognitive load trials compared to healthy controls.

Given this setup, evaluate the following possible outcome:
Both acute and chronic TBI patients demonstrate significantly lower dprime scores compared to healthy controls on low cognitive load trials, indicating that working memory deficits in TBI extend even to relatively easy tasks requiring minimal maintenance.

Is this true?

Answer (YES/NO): NO